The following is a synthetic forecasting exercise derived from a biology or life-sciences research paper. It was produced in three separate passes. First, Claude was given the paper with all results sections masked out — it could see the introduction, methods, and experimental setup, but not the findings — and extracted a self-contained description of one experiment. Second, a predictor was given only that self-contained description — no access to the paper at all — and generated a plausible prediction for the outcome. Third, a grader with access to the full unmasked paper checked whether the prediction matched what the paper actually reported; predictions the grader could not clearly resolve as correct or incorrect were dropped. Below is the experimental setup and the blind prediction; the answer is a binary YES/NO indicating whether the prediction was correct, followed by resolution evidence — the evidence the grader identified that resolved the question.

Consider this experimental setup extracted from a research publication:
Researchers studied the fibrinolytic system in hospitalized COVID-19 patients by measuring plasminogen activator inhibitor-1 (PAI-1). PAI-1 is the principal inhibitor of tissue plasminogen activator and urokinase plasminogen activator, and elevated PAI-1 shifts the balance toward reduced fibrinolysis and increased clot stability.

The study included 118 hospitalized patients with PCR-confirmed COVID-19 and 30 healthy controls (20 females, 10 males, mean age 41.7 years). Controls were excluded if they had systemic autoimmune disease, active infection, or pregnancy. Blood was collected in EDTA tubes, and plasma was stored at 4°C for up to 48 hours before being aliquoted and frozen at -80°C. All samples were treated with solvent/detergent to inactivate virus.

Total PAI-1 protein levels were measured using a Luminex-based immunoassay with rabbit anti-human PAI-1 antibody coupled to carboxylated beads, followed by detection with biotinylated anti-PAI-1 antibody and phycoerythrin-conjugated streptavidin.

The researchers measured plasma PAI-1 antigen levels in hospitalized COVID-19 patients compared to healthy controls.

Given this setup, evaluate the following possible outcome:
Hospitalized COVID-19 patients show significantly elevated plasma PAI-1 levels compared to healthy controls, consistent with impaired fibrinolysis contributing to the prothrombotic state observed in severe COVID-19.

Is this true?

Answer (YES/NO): YES